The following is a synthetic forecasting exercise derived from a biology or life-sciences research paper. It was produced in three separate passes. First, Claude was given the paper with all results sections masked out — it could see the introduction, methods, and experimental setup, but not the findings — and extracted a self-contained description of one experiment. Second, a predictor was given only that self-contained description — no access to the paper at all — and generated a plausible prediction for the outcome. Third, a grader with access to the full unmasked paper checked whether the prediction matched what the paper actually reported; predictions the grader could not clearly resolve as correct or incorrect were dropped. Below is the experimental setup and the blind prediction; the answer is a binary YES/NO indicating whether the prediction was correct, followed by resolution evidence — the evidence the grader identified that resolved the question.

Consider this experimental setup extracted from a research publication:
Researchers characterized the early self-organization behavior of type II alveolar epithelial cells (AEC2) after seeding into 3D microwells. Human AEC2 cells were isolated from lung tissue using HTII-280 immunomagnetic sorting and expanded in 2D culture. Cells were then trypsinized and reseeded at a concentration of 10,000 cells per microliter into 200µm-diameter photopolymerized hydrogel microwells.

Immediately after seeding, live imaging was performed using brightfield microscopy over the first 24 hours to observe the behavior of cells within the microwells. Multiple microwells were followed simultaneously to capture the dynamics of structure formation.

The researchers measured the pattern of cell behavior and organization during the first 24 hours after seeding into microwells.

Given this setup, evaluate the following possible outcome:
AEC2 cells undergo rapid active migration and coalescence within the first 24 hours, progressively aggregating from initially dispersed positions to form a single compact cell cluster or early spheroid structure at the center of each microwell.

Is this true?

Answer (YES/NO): YES